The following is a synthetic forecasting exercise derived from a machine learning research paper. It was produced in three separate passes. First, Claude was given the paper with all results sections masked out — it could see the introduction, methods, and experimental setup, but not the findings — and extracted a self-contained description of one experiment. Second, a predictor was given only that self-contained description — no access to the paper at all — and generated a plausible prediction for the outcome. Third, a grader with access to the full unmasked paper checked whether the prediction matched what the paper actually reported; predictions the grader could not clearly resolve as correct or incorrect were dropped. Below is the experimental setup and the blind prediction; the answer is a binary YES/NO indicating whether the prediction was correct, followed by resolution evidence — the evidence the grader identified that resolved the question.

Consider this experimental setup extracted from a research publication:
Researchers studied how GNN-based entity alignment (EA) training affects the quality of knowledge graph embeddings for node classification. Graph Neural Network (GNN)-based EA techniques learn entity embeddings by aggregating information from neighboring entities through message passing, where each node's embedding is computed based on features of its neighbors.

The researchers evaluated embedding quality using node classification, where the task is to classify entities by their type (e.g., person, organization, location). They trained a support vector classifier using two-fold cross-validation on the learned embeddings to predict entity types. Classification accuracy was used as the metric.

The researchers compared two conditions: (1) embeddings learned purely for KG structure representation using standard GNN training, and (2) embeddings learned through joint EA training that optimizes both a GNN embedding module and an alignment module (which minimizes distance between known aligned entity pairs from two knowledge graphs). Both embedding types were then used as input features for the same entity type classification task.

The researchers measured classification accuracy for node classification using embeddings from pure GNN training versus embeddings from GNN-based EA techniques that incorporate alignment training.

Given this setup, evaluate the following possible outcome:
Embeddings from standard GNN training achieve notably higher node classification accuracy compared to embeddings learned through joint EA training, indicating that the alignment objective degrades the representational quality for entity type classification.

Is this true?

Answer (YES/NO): YES